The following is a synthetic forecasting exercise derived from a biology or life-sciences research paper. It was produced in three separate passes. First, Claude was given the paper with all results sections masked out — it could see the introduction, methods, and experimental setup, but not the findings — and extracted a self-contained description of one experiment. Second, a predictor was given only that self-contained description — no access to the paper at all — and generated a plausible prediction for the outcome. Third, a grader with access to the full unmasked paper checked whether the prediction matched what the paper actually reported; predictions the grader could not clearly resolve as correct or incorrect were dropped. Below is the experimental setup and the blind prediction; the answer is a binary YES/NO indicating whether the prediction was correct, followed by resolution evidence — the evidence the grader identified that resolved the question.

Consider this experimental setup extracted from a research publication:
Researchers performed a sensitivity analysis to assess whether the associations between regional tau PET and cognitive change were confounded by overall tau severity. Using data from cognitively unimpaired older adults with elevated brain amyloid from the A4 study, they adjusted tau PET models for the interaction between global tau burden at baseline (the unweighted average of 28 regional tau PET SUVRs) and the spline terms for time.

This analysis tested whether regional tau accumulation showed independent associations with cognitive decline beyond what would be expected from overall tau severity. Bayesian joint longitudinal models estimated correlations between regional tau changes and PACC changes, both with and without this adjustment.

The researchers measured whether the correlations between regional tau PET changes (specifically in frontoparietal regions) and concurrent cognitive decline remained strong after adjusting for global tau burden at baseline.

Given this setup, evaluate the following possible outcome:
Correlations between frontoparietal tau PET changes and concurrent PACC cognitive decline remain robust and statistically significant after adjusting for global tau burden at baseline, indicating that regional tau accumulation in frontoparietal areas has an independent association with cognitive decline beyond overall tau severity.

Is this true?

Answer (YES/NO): YES